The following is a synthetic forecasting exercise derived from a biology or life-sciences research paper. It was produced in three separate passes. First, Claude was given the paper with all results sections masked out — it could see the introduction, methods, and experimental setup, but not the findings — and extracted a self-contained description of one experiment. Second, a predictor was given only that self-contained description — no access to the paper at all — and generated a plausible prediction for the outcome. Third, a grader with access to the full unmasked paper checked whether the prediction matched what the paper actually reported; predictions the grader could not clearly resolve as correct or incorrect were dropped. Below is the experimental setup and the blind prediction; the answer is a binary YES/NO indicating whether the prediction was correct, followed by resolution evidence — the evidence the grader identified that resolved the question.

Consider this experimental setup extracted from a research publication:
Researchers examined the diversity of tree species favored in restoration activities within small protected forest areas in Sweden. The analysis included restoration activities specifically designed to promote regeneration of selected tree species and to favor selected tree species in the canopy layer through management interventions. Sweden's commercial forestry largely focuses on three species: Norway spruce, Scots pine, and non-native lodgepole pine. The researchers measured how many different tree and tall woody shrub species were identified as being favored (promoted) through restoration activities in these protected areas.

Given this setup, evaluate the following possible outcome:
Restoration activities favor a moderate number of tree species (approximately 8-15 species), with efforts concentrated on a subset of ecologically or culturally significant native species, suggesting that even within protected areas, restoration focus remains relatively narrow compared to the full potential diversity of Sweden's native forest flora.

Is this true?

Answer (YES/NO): NO